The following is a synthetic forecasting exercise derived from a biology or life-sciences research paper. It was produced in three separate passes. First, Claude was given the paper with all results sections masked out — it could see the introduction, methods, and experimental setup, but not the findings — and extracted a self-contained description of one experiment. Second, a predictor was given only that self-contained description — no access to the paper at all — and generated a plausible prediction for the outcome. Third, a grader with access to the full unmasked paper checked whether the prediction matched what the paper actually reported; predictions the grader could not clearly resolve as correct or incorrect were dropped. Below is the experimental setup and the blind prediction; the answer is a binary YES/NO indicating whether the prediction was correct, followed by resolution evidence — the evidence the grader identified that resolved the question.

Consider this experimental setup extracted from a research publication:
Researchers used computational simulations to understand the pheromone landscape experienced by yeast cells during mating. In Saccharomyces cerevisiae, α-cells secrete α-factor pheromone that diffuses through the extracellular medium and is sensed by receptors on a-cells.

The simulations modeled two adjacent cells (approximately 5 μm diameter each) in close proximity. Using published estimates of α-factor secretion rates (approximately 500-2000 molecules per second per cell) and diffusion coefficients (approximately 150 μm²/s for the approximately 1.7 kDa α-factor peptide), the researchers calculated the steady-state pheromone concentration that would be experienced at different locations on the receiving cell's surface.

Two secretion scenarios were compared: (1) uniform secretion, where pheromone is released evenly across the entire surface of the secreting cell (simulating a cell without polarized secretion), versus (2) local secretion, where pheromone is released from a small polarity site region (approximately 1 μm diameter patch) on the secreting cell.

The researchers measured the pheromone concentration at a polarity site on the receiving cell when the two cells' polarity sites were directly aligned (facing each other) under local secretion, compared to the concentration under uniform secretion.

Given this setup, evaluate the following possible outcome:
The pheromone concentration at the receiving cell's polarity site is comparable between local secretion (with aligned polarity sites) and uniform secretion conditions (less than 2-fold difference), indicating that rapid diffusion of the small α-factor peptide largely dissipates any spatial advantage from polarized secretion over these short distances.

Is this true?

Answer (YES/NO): NO